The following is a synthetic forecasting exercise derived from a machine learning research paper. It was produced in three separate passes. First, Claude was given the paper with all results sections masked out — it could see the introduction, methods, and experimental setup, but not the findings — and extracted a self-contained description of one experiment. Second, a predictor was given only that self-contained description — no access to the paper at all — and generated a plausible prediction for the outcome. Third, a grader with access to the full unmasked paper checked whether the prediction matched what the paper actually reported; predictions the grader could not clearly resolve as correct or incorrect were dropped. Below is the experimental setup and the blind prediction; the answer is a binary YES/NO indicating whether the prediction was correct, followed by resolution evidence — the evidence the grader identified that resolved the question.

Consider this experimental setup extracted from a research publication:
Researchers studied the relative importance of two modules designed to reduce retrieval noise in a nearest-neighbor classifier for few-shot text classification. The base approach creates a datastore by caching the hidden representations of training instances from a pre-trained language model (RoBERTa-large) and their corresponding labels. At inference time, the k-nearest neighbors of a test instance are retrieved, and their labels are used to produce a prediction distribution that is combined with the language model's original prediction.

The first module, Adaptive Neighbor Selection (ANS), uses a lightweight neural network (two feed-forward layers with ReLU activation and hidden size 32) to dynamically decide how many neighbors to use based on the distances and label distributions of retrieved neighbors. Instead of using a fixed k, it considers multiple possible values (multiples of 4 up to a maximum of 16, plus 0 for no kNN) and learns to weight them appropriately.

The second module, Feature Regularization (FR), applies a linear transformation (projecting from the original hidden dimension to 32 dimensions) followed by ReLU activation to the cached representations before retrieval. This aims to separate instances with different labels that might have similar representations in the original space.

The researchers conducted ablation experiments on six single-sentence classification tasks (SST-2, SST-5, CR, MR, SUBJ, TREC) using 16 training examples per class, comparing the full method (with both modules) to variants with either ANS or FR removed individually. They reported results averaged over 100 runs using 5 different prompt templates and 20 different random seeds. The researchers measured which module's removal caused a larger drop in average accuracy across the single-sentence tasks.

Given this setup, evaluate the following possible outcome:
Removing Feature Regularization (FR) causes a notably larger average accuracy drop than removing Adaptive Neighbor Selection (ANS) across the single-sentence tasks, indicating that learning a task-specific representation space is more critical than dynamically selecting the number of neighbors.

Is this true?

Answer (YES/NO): YES